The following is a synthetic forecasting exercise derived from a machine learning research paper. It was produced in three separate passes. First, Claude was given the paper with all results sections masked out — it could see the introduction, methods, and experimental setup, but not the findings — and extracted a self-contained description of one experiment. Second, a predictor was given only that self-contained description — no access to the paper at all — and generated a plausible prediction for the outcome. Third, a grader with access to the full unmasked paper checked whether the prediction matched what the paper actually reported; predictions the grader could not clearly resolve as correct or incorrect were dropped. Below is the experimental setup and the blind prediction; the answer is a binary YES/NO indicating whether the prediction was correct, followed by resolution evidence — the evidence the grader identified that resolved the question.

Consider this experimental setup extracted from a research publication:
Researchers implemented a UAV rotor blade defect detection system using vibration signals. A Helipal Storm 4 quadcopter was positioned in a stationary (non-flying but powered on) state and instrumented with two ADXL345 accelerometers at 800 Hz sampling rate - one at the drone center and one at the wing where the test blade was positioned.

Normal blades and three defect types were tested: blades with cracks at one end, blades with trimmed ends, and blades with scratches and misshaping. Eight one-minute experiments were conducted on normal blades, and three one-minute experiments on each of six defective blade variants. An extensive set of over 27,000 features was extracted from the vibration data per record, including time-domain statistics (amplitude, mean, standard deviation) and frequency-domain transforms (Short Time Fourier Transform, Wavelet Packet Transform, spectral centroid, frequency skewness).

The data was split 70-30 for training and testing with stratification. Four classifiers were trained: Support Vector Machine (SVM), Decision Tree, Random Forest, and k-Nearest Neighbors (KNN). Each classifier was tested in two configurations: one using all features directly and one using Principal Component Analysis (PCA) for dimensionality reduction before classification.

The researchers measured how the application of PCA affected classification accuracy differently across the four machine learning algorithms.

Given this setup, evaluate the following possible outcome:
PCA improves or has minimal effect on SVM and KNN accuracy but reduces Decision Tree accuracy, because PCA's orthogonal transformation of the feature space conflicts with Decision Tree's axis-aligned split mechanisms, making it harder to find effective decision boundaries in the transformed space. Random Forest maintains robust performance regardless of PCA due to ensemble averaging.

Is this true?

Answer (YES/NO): NO